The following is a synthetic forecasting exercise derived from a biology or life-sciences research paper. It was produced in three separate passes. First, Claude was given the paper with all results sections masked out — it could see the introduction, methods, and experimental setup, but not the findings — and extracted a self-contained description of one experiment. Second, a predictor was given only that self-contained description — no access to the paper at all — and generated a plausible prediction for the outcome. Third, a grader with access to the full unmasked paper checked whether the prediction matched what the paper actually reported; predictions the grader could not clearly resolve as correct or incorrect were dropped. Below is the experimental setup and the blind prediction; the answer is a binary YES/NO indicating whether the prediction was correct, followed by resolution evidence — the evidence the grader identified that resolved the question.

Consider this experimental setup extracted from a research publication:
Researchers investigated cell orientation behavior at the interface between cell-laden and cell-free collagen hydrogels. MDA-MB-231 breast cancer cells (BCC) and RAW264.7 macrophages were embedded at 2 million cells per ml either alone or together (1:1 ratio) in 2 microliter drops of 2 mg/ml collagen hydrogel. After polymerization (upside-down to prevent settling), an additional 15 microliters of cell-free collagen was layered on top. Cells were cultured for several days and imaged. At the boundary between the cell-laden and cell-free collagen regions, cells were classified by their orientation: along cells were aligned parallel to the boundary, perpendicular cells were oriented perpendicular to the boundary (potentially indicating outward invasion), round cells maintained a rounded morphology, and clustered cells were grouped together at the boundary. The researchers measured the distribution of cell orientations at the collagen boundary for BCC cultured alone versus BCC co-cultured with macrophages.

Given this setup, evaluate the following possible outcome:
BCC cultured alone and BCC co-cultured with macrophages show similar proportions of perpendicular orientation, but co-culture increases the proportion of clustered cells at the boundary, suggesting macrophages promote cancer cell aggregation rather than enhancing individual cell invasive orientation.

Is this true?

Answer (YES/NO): YES